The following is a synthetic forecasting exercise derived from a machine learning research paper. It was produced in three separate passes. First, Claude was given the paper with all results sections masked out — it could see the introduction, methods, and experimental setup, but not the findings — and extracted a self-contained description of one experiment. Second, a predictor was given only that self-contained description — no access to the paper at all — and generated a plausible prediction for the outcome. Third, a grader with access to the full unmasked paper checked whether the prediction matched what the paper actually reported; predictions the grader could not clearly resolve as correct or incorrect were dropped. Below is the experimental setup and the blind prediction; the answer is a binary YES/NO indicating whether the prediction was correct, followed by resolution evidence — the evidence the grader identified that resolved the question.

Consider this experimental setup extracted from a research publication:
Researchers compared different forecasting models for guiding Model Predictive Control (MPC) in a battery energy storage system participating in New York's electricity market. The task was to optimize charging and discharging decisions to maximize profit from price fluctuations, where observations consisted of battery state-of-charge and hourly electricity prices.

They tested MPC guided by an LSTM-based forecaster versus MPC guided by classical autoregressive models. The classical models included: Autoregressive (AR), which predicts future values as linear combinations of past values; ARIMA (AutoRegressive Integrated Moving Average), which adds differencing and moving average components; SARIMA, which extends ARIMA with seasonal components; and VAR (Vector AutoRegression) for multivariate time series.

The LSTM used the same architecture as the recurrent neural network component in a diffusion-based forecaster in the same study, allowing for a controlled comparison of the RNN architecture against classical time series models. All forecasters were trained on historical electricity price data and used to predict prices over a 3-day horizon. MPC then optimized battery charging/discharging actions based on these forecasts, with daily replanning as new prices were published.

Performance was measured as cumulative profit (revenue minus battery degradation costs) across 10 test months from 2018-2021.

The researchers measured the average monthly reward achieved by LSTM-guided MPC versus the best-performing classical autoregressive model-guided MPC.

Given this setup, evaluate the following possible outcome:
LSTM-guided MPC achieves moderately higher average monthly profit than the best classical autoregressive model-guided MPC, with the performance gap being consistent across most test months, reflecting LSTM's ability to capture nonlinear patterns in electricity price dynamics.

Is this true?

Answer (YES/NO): NO